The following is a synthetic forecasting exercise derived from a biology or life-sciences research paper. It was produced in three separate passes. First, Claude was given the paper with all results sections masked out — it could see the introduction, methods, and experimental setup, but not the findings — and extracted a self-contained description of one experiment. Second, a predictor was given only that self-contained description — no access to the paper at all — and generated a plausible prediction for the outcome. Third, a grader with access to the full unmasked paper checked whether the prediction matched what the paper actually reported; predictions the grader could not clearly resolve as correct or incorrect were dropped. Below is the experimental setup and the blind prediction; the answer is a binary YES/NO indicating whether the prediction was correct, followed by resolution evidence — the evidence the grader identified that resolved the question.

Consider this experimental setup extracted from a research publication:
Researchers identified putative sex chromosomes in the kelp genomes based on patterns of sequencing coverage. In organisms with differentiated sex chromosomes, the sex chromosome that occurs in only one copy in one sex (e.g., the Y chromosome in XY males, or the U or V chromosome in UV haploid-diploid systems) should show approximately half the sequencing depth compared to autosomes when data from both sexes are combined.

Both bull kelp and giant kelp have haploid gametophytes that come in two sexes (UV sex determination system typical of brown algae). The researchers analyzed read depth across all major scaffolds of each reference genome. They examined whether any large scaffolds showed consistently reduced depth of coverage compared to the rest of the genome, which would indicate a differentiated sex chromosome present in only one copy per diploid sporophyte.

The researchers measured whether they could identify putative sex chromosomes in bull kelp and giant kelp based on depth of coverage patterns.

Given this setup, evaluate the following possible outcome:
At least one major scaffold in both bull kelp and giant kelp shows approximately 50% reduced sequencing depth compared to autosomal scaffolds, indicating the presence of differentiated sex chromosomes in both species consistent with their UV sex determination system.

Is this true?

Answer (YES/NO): YES